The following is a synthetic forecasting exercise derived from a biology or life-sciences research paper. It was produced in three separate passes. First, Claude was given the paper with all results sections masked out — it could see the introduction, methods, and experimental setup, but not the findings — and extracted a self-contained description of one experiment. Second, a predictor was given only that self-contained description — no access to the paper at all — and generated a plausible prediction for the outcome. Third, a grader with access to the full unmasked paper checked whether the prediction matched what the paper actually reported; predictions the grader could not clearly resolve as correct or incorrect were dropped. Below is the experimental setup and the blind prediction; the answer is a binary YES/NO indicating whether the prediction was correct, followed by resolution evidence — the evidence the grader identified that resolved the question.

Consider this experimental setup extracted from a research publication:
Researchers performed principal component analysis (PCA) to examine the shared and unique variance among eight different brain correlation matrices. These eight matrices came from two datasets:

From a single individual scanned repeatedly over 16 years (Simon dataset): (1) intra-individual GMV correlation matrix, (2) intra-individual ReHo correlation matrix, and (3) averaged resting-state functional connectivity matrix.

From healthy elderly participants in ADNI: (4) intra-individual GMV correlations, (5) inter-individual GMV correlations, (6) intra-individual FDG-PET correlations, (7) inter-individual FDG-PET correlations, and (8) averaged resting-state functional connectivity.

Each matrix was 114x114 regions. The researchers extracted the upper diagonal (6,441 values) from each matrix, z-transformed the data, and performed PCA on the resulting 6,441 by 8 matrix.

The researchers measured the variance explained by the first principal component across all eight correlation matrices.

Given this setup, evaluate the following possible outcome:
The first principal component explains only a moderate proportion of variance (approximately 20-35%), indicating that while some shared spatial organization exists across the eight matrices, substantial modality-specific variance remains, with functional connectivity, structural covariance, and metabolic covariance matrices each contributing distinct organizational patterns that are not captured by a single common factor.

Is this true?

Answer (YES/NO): NO